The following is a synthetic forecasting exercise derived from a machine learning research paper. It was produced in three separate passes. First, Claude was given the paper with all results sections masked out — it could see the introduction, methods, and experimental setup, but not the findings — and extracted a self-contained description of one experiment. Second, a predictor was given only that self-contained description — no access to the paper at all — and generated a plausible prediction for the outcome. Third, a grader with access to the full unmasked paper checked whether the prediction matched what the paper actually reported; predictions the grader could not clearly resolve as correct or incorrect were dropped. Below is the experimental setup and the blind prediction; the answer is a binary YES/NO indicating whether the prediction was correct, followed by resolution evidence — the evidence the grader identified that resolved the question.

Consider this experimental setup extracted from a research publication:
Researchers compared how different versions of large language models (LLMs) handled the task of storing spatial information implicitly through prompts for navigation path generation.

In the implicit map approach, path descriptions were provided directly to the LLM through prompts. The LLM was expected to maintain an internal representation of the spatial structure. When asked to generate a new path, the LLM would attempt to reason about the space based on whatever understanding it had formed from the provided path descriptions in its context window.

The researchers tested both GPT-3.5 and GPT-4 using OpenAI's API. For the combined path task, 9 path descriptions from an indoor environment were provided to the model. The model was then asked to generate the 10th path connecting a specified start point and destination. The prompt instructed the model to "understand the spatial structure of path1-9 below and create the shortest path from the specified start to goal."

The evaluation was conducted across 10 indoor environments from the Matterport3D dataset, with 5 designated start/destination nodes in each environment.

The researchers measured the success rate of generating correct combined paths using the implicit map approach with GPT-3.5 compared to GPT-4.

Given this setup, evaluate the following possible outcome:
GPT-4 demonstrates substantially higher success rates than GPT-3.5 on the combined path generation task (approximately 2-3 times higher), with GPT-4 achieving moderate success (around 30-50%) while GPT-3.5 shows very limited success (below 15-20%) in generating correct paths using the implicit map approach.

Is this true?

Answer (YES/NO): NO